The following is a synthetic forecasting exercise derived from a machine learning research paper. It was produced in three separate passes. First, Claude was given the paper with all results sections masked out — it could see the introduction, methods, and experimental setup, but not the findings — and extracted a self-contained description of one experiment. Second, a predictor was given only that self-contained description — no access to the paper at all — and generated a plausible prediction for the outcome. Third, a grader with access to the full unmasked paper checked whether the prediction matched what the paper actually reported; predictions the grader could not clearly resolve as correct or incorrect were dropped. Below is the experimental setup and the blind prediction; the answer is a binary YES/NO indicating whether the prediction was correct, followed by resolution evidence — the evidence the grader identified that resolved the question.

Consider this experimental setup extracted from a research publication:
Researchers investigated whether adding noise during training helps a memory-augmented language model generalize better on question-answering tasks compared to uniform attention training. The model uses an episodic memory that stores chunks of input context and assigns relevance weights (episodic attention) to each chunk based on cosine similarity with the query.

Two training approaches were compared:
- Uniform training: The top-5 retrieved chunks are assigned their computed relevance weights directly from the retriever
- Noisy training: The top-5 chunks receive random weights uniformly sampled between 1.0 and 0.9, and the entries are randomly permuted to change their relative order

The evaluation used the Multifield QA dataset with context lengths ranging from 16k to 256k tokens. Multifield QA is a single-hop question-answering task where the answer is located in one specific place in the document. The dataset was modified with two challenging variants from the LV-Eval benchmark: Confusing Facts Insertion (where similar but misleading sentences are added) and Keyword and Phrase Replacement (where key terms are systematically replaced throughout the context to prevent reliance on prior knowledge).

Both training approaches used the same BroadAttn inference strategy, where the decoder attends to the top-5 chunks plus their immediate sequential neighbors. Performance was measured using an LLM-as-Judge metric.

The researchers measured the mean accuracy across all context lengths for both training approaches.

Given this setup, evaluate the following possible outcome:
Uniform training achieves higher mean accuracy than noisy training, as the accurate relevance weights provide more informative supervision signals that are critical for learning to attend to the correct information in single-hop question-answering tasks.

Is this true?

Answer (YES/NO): NO